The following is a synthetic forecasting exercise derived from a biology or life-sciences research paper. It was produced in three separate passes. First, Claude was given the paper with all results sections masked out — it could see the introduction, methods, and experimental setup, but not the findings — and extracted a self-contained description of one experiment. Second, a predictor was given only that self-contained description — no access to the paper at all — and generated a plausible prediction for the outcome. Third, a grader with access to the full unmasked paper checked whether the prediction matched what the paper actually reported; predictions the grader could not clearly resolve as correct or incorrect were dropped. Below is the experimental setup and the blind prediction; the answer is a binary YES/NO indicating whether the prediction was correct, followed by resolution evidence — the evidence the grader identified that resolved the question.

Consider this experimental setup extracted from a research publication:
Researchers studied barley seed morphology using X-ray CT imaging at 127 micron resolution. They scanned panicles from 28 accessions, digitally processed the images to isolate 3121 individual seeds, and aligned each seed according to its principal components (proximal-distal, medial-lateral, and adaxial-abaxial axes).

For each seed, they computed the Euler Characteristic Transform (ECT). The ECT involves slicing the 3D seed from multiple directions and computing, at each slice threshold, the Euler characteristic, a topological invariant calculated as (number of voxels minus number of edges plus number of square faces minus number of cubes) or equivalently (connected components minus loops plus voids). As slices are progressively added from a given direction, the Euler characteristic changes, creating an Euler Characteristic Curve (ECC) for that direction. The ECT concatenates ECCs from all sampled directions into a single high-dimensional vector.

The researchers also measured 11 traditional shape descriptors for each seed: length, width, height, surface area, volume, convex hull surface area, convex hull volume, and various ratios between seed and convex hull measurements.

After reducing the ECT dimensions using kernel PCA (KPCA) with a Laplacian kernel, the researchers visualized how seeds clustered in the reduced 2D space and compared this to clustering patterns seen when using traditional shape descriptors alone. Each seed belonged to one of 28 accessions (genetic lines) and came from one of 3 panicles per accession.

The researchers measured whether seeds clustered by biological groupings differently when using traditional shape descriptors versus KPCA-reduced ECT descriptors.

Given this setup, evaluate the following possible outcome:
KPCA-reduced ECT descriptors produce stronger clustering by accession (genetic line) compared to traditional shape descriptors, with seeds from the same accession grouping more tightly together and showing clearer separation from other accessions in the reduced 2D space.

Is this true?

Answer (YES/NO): NO